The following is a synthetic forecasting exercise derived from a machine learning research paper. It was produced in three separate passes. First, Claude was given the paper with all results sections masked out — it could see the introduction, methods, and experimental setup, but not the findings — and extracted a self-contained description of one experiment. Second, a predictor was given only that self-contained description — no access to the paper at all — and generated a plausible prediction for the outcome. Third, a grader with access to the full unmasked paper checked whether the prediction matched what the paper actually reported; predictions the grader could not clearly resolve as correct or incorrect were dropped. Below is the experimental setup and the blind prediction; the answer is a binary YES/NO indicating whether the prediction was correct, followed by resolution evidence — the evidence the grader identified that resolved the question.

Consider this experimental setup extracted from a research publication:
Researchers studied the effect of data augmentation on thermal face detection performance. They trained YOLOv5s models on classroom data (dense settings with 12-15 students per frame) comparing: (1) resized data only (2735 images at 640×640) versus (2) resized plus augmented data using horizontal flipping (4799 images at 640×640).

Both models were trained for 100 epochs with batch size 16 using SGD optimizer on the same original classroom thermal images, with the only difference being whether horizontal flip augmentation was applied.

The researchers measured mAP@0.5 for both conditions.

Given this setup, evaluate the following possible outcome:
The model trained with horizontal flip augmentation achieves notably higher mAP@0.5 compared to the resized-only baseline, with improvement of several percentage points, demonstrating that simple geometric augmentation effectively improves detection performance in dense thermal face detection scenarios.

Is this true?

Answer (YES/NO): NO